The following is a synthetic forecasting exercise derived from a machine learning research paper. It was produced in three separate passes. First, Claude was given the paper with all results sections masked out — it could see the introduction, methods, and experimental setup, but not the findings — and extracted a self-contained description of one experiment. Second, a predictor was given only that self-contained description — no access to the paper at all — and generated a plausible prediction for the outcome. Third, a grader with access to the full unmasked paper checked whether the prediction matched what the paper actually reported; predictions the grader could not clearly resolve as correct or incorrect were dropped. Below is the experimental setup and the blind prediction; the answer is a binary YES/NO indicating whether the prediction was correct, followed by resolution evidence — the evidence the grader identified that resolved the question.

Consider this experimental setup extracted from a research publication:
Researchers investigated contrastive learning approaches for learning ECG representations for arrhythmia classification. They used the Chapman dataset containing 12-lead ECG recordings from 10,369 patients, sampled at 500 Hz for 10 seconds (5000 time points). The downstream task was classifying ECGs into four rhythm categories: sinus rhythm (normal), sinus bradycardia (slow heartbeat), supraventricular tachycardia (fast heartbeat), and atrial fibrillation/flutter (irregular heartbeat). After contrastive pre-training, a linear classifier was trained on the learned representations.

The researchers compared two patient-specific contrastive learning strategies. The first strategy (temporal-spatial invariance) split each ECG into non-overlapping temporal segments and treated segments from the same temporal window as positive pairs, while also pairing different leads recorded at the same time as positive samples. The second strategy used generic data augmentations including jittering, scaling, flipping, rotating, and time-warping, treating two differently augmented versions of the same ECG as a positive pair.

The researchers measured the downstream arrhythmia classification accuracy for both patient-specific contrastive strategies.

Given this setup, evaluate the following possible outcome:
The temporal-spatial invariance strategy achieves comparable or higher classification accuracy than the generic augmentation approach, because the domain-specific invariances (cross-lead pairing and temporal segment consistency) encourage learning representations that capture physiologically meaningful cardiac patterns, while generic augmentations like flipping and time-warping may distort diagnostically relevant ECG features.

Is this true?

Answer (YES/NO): NO